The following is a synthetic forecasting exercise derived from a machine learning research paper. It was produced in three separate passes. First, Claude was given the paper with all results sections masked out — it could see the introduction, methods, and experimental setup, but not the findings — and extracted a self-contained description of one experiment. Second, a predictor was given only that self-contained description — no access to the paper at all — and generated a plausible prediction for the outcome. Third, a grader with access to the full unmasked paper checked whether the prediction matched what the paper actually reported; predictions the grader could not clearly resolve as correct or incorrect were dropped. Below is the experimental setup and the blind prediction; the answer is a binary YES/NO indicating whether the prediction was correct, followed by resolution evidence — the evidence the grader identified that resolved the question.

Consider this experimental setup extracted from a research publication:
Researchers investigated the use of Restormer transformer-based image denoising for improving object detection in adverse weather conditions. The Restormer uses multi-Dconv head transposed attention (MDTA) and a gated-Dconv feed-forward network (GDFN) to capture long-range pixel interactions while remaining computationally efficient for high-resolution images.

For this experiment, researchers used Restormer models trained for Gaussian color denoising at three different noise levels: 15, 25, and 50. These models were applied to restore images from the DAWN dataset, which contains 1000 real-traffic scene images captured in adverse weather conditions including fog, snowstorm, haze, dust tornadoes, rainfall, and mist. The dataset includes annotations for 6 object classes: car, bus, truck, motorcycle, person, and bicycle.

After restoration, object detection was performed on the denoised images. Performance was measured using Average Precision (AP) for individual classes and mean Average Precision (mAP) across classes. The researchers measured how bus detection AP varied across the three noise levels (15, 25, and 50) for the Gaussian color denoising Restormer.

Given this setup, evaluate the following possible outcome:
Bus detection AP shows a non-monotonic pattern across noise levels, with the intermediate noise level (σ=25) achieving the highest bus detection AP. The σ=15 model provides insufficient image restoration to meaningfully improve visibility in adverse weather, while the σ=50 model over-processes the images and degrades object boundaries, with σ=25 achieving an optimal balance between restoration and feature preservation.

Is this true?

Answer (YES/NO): NO